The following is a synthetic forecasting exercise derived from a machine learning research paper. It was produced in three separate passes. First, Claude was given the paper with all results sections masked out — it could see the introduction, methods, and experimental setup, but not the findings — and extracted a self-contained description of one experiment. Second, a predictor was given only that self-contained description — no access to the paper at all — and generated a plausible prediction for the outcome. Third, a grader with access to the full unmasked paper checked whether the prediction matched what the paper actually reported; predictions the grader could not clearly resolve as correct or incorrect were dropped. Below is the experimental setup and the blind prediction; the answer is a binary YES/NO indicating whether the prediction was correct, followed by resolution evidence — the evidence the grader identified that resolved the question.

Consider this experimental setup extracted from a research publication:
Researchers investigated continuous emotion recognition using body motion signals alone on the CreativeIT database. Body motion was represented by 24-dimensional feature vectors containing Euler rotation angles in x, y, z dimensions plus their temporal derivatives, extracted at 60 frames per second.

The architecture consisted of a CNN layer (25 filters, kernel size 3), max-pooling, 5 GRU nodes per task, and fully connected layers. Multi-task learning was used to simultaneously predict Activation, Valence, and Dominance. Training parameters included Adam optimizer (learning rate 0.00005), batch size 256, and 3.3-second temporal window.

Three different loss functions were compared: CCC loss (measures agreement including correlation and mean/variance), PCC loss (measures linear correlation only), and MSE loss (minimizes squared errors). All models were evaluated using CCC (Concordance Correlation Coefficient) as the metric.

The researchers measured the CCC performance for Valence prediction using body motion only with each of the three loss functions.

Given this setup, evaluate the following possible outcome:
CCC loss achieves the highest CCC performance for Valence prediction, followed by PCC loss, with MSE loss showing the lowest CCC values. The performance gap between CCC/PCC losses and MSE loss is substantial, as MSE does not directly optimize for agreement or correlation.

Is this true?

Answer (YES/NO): YES